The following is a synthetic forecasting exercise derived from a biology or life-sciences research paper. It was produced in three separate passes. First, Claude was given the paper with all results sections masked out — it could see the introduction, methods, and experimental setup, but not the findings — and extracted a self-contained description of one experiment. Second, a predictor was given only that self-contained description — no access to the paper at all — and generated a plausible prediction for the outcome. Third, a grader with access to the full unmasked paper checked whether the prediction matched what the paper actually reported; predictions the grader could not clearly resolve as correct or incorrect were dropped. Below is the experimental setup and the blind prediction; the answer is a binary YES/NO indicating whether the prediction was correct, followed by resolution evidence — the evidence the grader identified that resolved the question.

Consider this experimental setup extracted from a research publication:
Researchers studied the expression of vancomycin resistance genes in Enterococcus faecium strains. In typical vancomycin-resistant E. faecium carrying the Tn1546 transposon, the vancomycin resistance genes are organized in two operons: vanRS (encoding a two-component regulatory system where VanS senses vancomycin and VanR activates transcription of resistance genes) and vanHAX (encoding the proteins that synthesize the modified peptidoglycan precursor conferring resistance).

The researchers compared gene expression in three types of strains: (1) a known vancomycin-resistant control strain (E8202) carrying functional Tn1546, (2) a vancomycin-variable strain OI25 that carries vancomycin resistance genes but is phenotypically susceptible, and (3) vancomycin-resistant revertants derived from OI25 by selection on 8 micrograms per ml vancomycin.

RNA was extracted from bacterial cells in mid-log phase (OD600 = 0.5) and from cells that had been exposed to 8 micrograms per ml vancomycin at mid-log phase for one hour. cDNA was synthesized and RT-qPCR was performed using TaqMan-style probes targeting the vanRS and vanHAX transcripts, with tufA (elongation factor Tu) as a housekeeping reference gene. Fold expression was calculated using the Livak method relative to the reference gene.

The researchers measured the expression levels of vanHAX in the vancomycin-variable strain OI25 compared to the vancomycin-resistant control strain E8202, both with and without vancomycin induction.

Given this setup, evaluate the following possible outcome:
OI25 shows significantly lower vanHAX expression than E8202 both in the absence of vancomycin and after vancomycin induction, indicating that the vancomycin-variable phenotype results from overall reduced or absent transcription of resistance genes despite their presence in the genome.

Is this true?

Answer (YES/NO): NO